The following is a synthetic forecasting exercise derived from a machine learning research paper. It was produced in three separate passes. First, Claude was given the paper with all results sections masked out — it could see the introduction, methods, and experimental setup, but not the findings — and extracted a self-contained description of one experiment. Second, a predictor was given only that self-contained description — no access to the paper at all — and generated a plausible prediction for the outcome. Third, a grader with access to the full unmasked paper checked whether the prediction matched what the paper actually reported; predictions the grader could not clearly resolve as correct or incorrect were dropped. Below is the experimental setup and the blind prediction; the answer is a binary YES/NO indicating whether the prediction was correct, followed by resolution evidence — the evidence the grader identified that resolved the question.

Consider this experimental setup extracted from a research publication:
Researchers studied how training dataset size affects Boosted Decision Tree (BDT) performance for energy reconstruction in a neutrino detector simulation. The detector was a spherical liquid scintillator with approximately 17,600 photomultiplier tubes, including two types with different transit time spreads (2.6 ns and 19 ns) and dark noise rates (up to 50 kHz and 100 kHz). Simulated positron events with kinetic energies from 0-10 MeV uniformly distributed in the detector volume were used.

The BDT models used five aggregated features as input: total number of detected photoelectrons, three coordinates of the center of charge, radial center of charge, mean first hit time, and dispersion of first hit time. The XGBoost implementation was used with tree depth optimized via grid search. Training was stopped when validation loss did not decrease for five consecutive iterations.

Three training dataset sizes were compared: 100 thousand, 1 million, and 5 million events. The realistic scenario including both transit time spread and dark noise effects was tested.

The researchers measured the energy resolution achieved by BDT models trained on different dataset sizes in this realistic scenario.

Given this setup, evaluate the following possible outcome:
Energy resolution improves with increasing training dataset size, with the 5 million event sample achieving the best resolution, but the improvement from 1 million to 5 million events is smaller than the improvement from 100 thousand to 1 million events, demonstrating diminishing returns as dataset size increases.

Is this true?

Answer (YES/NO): NO